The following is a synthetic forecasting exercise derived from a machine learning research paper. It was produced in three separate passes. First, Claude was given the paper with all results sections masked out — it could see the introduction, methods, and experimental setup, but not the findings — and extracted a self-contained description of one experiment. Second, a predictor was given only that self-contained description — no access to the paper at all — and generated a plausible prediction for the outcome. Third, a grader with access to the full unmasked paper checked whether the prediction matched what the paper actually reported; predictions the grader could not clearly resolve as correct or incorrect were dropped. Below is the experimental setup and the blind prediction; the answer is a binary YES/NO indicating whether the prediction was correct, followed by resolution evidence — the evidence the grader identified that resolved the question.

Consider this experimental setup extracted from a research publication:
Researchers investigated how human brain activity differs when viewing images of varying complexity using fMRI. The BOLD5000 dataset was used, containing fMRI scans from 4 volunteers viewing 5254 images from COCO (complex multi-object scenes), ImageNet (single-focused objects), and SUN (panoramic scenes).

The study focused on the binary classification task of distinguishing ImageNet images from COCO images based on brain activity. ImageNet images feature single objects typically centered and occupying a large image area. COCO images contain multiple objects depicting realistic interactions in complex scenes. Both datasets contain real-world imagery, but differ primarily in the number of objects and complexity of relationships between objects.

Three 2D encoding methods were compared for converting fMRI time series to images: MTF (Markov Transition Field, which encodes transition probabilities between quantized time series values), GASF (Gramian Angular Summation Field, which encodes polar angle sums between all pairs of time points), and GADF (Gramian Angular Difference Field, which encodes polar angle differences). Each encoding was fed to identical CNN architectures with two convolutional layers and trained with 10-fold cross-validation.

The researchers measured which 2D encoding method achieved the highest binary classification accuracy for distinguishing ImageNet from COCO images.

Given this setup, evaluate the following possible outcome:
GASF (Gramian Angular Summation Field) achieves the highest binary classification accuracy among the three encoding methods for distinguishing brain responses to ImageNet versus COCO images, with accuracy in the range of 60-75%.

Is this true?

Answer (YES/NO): NO